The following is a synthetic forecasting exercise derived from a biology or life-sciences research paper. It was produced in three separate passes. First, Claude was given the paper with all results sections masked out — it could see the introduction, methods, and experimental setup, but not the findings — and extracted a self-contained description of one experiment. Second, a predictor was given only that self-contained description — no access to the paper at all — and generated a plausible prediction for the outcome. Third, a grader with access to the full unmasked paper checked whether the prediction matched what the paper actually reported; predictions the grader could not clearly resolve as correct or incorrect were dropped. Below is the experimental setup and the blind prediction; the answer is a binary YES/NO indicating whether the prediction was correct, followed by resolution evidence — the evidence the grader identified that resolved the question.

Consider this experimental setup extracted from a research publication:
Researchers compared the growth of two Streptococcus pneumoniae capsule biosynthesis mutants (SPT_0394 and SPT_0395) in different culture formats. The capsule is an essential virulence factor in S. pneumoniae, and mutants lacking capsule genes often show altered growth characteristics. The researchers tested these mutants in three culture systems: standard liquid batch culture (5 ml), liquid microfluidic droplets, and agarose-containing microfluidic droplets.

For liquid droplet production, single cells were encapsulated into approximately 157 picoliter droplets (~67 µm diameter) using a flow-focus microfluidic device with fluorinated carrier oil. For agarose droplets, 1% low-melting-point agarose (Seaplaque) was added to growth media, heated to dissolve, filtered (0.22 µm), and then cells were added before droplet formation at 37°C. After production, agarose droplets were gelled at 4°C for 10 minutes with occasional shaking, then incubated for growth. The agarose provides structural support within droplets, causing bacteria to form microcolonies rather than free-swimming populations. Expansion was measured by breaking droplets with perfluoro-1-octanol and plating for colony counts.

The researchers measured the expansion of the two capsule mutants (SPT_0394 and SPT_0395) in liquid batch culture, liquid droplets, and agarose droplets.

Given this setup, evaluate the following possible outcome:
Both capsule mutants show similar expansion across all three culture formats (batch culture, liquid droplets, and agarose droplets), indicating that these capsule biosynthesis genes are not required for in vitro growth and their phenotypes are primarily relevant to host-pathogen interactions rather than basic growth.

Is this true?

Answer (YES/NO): NO